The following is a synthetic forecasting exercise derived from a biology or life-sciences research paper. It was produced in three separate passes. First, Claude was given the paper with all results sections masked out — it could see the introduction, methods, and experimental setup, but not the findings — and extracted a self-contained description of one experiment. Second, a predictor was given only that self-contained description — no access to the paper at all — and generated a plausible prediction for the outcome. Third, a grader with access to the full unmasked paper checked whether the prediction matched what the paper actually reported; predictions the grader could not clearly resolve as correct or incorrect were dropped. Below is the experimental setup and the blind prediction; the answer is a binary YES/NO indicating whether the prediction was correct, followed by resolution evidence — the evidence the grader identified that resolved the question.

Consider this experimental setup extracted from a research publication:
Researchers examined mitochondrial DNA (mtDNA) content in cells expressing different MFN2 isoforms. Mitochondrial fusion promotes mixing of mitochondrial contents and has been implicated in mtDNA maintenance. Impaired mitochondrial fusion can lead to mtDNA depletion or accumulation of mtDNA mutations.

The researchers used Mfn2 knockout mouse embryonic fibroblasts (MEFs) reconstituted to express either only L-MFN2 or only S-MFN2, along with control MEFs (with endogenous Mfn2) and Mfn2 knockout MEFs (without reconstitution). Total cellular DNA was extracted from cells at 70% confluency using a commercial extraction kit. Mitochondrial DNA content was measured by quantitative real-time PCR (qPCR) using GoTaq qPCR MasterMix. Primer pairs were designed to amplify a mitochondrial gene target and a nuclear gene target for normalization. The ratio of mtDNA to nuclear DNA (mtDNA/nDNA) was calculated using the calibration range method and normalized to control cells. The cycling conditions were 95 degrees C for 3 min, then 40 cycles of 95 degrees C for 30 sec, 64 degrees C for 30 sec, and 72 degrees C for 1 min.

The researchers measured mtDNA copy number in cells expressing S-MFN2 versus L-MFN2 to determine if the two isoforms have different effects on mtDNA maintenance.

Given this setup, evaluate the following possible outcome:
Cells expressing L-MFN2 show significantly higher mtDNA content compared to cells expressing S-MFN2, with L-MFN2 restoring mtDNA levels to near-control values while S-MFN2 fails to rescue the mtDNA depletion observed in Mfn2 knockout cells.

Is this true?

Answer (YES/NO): NO